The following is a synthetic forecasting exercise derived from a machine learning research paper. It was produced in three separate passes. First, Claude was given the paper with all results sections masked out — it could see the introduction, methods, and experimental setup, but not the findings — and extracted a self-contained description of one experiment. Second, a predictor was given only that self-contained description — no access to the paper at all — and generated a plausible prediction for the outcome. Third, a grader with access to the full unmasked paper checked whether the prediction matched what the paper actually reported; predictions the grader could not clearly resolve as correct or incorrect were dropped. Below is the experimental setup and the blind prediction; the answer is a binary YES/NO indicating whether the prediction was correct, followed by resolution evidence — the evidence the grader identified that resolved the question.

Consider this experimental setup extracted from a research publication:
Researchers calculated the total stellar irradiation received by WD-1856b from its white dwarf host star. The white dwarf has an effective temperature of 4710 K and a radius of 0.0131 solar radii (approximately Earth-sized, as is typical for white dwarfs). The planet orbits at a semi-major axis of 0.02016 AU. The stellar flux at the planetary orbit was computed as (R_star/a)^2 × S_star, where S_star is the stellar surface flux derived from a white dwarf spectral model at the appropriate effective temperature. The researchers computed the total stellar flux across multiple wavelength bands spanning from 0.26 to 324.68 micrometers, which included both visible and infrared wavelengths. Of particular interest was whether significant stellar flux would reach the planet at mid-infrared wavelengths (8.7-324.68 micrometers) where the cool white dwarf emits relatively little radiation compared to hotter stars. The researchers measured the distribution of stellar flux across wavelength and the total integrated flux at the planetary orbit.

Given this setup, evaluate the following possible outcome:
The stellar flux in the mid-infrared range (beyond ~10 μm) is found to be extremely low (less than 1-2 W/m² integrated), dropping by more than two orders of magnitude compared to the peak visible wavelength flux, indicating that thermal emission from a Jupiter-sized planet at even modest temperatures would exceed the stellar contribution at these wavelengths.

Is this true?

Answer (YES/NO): YES